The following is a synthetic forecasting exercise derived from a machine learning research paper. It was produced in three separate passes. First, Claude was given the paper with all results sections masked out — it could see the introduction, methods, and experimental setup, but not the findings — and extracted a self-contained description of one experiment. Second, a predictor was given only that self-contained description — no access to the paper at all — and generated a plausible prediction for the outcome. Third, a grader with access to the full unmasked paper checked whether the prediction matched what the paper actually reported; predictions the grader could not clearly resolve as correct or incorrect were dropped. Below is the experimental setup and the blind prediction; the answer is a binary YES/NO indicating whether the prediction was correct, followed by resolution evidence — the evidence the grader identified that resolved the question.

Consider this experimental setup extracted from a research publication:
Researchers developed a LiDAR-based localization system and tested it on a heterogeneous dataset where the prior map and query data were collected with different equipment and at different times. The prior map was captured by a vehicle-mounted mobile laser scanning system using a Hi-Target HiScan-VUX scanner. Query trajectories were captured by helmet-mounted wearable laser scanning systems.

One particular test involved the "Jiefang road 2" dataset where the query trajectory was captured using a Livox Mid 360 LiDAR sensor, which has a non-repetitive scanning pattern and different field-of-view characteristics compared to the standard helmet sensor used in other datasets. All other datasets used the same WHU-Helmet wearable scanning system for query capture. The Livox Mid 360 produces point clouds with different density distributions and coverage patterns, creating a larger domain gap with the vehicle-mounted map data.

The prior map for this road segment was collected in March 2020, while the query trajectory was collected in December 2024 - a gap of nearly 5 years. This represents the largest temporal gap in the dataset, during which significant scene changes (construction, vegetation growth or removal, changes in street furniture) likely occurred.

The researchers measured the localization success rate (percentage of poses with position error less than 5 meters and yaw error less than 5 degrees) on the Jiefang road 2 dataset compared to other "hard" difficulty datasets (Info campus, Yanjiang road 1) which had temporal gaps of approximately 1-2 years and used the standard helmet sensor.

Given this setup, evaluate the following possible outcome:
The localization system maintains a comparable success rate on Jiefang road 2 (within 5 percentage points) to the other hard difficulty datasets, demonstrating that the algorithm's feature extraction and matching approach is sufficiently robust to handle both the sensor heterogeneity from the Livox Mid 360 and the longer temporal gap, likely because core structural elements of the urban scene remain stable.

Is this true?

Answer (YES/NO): NO